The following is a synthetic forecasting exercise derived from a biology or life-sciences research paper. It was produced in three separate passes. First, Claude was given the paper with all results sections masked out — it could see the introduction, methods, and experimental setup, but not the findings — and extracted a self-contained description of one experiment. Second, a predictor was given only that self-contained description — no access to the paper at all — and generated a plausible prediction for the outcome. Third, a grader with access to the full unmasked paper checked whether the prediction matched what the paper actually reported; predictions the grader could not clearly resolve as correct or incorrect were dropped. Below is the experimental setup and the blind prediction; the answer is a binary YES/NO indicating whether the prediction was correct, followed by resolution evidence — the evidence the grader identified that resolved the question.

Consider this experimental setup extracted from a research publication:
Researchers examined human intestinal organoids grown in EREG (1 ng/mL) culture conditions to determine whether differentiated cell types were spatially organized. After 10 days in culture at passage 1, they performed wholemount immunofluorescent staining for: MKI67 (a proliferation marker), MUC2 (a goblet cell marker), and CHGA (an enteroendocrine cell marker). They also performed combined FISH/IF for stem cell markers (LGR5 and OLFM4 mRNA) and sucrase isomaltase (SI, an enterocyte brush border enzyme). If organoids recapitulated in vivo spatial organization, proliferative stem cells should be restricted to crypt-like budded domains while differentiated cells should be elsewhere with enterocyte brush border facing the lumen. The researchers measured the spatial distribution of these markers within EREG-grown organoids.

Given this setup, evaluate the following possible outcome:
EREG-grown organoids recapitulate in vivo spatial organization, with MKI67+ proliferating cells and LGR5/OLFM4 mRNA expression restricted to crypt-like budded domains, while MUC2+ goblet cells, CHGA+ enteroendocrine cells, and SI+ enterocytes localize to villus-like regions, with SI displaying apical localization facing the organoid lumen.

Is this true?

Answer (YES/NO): YES